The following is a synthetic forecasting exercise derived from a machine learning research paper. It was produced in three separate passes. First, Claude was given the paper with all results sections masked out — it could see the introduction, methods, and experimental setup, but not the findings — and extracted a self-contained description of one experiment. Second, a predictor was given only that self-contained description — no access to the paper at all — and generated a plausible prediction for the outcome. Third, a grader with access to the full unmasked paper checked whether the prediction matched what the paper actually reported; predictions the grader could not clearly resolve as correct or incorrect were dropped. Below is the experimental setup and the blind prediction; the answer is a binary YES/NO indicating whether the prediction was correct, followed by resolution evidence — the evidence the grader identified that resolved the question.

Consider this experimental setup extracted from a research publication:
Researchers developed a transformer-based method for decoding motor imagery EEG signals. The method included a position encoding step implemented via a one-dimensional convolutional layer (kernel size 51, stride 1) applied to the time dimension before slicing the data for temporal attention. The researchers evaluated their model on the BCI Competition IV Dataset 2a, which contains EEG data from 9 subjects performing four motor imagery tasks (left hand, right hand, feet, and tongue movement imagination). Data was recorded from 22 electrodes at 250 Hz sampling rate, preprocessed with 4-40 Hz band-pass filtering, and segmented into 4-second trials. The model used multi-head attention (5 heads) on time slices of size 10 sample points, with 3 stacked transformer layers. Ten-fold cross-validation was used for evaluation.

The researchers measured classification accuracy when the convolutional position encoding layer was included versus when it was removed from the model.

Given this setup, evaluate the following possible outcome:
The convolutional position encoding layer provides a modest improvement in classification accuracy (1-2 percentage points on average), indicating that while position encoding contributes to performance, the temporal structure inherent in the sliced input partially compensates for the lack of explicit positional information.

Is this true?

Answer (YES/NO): NO